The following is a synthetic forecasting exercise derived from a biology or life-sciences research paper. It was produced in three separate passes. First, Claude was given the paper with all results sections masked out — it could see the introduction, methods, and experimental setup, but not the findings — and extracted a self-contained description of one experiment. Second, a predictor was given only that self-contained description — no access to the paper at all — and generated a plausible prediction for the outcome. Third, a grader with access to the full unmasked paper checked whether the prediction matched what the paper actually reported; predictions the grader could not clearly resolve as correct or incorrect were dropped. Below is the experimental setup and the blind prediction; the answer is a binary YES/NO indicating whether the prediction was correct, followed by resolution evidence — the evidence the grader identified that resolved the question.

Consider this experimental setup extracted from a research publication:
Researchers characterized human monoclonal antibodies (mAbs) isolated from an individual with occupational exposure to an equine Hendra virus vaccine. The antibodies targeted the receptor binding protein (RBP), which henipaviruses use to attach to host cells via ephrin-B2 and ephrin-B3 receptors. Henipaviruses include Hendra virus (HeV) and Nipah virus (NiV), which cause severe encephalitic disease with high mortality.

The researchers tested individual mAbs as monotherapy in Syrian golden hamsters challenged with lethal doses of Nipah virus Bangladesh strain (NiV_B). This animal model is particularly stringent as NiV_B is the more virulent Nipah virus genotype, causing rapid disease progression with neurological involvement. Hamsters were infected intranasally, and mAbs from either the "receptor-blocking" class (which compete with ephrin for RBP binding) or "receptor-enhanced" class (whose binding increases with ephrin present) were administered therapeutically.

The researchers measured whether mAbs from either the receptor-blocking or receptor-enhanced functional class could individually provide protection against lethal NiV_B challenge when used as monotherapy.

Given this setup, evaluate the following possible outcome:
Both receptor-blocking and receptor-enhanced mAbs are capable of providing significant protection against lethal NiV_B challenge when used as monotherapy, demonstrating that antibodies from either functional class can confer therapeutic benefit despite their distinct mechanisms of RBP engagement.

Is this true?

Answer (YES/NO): YES